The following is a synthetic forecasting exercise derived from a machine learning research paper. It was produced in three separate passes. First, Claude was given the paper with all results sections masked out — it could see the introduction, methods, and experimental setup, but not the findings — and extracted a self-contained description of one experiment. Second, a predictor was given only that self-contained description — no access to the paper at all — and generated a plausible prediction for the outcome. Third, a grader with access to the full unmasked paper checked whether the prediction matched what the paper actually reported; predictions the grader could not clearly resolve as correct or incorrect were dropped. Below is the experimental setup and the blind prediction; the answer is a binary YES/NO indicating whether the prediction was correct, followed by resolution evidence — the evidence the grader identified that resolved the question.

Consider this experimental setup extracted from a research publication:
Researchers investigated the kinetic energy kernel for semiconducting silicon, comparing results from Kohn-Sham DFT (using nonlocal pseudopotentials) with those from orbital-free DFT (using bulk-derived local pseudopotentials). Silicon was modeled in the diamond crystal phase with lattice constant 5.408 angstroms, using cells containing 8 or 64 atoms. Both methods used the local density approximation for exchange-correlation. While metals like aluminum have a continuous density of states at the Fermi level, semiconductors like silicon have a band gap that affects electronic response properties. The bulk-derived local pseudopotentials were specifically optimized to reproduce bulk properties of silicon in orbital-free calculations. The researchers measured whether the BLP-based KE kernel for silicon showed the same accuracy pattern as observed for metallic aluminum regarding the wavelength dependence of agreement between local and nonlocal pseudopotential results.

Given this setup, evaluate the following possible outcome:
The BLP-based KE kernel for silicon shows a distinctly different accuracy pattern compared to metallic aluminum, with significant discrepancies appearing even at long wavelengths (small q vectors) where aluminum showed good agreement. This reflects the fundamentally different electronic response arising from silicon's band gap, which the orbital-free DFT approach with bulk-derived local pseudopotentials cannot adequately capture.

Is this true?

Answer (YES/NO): YES